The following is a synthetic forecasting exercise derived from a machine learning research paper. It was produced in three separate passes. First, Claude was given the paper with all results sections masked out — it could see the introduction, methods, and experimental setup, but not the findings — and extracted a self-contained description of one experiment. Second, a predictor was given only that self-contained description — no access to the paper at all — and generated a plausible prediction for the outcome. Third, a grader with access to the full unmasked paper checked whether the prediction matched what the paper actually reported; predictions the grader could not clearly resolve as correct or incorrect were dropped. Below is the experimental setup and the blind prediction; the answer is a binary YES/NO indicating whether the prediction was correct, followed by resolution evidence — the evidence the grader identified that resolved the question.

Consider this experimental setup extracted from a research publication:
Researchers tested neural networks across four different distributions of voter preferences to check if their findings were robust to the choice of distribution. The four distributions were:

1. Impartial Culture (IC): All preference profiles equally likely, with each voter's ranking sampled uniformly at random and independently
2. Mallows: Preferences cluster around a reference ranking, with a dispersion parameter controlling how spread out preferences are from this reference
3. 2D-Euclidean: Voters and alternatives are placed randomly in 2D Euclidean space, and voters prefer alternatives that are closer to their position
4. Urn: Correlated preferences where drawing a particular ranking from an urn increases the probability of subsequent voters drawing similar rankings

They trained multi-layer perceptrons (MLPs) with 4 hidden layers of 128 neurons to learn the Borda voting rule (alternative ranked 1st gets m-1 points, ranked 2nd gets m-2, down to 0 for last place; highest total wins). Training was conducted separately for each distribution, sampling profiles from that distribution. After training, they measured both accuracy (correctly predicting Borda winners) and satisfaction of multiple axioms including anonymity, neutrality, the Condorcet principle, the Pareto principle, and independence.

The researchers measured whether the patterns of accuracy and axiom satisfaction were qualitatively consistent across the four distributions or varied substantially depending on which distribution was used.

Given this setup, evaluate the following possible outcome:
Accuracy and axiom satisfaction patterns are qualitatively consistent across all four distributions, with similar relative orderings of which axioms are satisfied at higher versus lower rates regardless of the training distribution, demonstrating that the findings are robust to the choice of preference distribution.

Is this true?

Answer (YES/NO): YES